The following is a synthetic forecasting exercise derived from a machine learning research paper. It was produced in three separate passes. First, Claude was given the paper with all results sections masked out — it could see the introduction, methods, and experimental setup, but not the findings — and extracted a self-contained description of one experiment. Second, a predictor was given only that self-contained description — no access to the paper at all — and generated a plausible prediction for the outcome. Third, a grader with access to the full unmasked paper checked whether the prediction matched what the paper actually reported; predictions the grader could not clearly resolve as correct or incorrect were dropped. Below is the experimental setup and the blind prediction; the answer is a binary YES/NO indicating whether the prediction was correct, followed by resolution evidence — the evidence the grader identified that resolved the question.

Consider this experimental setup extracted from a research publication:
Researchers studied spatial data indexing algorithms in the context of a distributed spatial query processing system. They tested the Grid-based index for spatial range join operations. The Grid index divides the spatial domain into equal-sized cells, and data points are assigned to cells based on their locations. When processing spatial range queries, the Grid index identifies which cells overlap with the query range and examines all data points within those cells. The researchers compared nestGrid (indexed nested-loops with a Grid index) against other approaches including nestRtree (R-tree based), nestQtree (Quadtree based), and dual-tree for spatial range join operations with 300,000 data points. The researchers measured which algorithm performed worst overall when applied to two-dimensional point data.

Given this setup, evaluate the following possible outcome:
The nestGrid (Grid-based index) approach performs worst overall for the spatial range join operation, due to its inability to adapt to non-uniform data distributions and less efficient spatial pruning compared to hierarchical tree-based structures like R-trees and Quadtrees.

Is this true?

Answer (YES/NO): YES